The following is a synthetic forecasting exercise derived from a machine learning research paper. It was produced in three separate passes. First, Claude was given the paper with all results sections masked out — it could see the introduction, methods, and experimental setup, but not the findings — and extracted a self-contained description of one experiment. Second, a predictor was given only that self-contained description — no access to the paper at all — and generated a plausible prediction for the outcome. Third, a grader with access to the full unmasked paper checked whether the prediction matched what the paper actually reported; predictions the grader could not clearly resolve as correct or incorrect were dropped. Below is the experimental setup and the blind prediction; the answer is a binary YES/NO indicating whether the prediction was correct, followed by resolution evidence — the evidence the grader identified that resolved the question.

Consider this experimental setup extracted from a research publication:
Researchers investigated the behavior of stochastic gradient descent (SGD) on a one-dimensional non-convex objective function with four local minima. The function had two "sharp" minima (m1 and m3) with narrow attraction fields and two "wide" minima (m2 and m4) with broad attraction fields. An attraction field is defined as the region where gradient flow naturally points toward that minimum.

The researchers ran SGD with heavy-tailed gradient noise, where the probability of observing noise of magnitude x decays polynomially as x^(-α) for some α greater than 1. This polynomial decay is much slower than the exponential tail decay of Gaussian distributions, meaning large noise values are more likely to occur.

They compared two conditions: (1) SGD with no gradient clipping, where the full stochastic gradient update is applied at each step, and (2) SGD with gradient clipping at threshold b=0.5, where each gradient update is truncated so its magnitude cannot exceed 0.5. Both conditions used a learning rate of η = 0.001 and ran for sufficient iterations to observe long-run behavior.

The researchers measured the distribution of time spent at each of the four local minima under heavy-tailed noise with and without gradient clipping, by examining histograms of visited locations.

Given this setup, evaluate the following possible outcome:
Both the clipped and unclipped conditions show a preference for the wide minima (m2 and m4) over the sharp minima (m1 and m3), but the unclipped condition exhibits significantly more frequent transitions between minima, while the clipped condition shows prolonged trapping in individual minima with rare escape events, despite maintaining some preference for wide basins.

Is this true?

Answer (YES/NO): NO